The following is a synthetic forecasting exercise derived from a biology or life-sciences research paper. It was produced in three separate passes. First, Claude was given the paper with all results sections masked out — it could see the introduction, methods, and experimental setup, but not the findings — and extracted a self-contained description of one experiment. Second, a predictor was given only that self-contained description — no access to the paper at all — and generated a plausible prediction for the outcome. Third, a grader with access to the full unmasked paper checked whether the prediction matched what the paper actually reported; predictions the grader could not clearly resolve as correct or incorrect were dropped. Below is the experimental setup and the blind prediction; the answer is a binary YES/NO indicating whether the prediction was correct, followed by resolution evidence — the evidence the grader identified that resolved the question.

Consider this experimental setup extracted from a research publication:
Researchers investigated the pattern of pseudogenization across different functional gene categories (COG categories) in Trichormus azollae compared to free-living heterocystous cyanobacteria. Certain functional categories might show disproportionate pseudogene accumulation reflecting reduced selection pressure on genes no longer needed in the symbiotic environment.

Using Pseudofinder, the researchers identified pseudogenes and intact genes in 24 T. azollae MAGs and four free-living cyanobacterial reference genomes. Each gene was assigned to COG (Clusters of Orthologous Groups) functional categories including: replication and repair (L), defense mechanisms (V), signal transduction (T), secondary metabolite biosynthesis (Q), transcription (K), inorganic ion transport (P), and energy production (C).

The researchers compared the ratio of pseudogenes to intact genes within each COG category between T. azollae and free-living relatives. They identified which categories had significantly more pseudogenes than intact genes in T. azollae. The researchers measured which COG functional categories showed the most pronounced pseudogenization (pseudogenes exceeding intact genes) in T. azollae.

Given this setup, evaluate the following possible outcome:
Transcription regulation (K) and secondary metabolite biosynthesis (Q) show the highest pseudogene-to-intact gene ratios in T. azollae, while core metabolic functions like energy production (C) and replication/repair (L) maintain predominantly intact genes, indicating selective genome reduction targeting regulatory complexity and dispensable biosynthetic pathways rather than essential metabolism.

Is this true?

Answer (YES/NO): NO